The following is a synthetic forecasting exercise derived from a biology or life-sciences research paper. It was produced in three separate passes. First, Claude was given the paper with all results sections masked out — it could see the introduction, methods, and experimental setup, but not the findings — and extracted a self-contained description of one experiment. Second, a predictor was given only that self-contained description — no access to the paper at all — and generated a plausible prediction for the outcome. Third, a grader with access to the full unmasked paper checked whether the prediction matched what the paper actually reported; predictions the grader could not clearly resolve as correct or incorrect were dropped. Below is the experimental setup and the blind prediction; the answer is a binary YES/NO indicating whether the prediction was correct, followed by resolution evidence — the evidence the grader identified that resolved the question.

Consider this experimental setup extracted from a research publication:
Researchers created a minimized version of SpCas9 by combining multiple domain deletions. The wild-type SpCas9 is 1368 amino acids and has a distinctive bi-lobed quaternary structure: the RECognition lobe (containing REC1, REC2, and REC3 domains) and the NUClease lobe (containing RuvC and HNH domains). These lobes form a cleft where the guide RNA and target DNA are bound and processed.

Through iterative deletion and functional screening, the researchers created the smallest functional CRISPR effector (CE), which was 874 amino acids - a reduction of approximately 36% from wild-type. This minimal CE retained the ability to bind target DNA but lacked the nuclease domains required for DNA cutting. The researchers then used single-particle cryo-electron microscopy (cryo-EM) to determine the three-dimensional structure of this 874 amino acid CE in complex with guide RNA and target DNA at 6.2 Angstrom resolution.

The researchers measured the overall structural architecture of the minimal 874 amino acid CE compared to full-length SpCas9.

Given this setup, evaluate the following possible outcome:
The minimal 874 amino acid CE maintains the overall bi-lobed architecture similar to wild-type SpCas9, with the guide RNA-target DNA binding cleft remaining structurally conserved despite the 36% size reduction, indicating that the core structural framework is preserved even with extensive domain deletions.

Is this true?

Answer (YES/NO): YES